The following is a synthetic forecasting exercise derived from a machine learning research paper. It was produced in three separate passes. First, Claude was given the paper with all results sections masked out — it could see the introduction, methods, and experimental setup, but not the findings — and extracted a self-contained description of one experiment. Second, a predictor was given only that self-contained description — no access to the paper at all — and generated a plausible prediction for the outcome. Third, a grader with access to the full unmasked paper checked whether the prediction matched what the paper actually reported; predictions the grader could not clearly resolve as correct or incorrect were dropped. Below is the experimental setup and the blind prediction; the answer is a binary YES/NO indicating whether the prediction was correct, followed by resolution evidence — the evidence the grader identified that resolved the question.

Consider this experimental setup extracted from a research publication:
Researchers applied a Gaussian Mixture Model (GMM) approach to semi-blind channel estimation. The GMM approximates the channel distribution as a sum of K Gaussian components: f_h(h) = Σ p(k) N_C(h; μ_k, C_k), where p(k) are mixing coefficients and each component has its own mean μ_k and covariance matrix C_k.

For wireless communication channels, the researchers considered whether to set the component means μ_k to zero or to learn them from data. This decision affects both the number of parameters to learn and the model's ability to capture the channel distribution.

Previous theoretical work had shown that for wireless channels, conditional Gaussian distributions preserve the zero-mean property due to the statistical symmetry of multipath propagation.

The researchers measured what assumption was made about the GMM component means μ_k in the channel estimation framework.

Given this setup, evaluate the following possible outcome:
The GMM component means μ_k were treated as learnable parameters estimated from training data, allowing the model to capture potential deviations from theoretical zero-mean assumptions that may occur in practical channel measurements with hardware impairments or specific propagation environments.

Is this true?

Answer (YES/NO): NO